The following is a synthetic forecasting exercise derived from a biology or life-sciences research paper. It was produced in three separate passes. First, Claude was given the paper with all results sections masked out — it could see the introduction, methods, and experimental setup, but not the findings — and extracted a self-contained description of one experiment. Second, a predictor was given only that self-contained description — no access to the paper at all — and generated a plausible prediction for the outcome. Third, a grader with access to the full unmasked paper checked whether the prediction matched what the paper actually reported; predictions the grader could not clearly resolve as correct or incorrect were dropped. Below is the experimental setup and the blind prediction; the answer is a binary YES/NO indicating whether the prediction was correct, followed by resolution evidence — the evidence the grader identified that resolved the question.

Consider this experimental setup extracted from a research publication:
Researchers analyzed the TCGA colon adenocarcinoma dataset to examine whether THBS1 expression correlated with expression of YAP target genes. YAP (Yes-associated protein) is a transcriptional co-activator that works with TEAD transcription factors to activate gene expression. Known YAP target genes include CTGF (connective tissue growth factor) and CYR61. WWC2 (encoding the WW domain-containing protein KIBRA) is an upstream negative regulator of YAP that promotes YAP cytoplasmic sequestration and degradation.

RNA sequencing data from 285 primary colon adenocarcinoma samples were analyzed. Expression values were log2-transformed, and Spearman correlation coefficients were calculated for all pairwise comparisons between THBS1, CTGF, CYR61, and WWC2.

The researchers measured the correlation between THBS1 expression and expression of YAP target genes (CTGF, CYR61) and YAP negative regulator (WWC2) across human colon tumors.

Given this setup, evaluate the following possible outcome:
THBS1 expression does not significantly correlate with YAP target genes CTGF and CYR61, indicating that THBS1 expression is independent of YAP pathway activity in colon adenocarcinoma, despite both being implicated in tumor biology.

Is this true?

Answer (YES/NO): NO